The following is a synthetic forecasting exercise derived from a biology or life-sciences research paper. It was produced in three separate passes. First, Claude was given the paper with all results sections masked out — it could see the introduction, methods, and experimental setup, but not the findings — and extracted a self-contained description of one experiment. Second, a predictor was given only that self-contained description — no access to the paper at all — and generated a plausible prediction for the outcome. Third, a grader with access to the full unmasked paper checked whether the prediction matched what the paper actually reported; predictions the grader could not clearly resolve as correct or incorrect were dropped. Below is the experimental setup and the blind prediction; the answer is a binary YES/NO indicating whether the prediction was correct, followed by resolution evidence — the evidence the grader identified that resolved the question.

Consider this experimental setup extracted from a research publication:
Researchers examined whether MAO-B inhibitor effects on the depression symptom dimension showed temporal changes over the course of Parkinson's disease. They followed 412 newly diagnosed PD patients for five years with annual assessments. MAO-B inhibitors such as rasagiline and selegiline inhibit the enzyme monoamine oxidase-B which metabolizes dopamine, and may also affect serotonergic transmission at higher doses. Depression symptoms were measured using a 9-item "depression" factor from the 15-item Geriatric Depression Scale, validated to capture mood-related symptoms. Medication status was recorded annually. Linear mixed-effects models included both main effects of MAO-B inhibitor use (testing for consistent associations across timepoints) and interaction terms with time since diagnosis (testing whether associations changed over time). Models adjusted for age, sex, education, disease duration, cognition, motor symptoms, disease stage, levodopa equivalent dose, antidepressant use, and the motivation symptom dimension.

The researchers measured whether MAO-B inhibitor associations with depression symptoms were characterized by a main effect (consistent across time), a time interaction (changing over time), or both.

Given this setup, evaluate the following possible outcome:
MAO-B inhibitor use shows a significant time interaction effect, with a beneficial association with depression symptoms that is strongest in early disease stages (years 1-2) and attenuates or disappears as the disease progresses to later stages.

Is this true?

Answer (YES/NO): NO